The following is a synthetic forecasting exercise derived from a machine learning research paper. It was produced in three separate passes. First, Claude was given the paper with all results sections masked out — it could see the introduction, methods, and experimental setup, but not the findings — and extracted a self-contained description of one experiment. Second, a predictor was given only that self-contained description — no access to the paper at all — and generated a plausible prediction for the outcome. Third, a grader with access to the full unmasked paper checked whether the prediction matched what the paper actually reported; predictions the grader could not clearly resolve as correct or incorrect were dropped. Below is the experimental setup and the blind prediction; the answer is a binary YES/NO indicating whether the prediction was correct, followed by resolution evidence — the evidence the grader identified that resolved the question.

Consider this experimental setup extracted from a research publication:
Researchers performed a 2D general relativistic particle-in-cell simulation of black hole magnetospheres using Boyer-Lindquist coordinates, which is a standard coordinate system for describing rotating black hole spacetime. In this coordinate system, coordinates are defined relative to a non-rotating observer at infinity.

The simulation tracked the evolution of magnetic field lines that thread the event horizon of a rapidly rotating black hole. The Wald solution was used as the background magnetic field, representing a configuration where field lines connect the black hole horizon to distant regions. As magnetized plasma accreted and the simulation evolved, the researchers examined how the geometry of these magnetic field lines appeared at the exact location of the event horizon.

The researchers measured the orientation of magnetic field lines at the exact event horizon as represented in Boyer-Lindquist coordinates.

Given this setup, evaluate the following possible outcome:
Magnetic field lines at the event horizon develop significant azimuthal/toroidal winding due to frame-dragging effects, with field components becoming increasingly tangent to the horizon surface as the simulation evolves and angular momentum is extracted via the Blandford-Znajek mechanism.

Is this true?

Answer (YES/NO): NO